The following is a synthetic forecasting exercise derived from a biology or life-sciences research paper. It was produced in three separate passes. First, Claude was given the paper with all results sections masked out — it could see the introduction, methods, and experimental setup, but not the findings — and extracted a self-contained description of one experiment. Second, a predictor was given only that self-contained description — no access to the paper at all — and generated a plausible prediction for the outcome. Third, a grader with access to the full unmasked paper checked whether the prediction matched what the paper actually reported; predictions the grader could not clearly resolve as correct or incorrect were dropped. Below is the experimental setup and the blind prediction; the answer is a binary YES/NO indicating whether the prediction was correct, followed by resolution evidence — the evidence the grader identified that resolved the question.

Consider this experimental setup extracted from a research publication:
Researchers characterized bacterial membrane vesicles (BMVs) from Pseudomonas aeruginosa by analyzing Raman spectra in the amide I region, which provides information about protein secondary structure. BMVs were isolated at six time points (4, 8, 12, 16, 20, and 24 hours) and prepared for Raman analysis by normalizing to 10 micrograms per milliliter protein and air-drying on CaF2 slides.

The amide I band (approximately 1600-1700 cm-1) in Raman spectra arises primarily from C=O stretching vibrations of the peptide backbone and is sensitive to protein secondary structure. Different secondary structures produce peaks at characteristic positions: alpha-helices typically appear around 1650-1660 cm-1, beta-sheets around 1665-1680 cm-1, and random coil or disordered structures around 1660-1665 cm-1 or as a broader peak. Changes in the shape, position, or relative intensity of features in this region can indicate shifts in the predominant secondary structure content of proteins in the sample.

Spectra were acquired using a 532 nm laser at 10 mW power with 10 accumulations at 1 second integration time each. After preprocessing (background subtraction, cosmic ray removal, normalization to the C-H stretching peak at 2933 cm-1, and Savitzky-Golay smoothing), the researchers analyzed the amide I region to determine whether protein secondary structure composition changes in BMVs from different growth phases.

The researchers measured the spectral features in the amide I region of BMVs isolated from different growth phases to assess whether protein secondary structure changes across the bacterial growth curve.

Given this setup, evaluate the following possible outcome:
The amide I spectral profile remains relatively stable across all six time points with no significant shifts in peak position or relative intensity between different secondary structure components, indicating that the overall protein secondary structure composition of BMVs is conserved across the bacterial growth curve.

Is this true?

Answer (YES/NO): NO